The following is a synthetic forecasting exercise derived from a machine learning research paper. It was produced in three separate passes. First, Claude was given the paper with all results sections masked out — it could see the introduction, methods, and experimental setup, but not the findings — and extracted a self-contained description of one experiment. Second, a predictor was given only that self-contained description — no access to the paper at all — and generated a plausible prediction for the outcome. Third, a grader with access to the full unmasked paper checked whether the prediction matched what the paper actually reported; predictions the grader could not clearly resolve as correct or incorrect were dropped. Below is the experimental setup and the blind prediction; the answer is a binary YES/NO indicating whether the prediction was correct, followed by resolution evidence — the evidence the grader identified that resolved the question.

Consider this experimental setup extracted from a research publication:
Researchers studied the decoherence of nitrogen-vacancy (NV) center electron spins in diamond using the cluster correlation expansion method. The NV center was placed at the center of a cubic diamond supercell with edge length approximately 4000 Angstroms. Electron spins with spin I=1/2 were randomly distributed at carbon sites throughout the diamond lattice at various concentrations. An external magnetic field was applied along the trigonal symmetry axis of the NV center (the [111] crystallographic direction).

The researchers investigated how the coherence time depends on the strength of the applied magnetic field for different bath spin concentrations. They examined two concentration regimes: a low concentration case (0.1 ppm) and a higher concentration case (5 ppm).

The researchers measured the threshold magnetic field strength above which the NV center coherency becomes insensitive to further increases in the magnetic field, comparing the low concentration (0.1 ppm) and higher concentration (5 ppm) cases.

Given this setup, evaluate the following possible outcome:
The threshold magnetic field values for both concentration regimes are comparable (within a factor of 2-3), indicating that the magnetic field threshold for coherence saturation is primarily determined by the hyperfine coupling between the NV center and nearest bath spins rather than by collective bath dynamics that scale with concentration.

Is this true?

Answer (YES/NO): NO